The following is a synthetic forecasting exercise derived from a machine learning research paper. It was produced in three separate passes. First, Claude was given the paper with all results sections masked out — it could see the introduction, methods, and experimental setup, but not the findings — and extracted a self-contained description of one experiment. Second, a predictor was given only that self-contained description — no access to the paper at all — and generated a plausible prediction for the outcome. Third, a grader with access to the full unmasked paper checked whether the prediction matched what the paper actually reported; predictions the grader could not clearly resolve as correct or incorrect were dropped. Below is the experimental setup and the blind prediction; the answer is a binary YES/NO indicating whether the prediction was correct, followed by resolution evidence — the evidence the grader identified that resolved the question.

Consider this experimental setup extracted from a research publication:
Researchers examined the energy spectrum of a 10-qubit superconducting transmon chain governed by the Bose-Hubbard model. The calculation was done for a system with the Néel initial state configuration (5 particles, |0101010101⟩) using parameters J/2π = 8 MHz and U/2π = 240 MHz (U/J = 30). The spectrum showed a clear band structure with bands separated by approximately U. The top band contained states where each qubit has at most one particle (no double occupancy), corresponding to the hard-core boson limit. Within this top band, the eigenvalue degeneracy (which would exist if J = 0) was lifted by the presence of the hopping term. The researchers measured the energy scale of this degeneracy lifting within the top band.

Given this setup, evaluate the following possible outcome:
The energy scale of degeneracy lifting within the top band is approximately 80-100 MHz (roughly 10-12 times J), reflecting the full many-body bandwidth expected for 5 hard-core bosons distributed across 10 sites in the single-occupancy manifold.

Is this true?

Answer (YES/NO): NO